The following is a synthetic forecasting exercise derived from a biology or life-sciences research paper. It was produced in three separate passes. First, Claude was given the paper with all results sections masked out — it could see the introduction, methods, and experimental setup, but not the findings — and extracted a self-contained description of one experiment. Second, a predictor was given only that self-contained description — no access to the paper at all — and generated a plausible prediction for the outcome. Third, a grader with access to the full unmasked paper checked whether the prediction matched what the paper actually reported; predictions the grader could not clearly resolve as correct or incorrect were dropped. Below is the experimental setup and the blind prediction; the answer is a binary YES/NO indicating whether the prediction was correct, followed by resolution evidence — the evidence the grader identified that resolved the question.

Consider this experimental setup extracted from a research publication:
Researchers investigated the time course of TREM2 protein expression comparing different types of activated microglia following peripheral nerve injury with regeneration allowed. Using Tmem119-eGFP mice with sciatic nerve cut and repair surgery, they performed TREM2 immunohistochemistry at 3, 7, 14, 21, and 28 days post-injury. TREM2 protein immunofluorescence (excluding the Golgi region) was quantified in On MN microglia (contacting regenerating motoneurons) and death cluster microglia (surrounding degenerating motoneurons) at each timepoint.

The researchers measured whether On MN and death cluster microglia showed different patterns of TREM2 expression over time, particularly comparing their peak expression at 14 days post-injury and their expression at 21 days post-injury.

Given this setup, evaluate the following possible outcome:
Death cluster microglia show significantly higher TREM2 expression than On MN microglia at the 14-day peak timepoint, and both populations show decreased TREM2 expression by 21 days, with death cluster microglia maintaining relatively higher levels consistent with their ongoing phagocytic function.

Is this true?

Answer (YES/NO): NO